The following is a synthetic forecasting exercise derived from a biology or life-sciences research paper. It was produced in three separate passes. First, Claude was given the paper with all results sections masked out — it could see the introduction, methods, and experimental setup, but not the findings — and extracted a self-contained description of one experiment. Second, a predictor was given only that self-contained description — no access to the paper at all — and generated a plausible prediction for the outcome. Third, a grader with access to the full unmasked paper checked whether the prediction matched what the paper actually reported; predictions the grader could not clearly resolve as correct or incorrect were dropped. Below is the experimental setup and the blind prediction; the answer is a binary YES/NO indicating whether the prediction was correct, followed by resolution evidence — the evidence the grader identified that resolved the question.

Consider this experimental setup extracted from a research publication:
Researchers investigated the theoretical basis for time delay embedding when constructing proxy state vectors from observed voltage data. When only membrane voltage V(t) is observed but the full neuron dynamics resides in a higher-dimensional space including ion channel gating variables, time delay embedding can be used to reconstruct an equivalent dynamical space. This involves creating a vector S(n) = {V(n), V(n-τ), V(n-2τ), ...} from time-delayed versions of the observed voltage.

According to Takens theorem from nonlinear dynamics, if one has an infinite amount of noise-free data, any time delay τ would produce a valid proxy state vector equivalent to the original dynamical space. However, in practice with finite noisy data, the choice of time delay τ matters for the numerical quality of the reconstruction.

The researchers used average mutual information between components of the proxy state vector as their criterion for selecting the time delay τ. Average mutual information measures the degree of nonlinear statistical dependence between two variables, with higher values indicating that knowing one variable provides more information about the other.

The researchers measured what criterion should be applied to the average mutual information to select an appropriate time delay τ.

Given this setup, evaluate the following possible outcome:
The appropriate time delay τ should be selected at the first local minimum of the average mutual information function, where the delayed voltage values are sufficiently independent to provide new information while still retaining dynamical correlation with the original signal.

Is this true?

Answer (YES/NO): NO